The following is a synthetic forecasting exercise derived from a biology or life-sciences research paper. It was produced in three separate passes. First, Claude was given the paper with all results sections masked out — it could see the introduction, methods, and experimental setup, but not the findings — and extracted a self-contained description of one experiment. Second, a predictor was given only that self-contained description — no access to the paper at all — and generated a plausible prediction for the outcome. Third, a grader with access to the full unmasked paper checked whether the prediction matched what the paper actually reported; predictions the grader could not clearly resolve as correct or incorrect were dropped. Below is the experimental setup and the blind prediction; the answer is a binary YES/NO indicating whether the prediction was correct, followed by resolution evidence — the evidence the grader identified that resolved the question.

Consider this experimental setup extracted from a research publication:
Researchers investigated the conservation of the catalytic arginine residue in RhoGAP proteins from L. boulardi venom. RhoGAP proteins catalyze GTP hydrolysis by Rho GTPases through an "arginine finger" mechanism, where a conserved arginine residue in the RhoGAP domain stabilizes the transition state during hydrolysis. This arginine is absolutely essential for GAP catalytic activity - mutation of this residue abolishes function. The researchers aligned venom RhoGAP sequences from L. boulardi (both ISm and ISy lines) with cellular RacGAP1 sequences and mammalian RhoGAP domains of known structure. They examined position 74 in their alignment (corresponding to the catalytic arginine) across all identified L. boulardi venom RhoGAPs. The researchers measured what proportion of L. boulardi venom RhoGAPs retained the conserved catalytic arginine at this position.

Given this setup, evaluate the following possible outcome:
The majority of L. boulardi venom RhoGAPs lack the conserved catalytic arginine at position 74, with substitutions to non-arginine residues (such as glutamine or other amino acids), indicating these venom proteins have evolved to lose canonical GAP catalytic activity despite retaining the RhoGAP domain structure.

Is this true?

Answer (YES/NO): YES